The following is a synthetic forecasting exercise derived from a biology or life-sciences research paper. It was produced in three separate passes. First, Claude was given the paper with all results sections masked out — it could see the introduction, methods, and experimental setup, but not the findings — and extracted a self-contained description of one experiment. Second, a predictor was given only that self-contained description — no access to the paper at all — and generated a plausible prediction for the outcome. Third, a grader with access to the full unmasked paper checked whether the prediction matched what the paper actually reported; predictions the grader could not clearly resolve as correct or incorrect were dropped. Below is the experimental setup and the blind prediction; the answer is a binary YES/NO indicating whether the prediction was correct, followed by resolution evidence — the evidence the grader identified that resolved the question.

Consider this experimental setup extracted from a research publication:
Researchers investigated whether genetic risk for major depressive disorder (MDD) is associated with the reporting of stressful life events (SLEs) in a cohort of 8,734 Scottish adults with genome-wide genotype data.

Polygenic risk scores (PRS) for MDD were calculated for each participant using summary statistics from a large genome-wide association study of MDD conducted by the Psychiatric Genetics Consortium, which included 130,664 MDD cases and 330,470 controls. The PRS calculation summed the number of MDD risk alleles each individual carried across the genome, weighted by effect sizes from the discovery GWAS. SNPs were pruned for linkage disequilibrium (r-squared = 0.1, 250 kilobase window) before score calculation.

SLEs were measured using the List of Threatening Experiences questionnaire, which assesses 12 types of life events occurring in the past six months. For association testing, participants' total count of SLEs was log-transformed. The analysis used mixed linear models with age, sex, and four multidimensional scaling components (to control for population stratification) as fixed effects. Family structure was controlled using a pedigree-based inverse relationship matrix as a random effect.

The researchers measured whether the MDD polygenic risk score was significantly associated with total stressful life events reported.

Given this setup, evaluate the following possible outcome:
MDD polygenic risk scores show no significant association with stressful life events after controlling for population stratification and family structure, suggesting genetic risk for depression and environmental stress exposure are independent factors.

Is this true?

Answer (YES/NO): NO